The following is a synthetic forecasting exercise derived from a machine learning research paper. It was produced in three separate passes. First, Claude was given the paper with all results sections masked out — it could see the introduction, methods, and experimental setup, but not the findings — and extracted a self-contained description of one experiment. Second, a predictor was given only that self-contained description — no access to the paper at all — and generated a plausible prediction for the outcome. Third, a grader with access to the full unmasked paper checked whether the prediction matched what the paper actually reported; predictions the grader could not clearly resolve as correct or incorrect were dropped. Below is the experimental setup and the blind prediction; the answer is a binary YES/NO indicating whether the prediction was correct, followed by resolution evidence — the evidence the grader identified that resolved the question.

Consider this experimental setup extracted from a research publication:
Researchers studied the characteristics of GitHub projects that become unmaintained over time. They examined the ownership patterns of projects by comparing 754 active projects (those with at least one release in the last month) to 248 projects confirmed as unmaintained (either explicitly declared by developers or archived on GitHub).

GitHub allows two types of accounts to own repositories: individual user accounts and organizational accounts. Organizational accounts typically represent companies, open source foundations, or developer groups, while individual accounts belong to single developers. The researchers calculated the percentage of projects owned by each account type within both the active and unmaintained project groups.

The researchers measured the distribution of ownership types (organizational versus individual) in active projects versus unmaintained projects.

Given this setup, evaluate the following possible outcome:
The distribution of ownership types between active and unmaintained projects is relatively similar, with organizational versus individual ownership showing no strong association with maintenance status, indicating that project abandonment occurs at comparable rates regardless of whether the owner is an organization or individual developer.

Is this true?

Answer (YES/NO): NO